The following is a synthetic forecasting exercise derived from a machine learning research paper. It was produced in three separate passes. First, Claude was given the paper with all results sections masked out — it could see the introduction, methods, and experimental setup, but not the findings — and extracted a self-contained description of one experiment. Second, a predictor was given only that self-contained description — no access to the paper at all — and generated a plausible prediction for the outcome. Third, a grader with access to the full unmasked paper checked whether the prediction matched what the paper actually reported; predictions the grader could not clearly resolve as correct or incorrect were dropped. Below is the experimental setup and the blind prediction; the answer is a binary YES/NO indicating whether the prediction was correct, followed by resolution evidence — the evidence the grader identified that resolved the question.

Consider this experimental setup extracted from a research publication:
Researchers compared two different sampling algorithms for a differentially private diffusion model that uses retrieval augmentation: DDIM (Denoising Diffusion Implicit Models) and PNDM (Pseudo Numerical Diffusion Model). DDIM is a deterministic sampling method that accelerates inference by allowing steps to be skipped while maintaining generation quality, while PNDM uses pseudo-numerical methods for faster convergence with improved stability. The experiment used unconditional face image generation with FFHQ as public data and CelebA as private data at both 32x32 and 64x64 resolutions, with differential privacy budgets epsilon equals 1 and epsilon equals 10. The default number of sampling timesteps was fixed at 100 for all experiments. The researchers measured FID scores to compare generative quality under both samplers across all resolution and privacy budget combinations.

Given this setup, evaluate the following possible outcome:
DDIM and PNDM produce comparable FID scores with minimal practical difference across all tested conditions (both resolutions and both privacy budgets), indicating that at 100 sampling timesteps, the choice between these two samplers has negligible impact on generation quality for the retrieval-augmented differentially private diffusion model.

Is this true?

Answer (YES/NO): YES